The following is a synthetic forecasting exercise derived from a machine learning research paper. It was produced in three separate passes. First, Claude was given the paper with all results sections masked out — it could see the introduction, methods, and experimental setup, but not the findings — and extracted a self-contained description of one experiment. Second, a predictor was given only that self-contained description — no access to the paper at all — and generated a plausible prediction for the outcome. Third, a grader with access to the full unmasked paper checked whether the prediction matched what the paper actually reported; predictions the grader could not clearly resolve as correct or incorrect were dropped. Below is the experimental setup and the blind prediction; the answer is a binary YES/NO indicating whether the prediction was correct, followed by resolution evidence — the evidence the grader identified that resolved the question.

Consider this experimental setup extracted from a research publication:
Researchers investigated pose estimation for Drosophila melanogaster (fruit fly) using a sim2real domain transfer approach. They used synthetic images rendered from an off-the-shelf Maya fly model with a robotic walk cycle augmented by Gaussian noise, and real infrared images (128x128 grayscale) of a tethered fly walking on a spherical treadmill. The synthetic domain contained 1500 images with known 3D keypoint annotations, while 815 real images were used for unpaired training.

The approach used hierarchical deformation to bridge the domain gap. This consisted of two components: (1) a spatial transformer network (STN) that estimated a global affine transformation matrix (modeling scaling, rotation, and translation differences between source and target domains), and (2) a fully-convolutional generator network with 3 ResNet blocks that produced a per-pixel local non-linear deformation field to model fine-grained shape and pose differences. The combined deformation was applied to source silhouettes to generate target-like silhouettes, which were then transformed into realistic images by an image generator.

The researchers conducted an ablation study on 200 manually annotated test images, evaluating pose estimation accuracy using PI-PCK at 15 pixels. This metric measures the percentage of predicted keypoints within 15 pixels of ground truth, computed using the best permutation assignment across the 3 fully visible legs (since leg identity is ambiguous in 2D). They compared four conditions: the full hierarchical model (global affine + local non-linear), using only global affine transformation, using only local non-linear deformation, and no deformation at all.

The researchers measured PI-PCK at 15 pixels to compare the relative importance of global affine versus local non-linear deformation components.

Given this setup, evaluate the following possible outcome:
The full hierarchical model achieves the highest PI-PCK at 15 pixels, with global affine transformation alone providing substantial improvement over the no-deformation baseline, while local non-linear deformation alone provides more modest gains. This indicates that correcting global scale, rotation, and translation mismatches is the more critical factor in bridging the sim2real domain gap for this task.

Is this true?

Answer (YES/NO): NO